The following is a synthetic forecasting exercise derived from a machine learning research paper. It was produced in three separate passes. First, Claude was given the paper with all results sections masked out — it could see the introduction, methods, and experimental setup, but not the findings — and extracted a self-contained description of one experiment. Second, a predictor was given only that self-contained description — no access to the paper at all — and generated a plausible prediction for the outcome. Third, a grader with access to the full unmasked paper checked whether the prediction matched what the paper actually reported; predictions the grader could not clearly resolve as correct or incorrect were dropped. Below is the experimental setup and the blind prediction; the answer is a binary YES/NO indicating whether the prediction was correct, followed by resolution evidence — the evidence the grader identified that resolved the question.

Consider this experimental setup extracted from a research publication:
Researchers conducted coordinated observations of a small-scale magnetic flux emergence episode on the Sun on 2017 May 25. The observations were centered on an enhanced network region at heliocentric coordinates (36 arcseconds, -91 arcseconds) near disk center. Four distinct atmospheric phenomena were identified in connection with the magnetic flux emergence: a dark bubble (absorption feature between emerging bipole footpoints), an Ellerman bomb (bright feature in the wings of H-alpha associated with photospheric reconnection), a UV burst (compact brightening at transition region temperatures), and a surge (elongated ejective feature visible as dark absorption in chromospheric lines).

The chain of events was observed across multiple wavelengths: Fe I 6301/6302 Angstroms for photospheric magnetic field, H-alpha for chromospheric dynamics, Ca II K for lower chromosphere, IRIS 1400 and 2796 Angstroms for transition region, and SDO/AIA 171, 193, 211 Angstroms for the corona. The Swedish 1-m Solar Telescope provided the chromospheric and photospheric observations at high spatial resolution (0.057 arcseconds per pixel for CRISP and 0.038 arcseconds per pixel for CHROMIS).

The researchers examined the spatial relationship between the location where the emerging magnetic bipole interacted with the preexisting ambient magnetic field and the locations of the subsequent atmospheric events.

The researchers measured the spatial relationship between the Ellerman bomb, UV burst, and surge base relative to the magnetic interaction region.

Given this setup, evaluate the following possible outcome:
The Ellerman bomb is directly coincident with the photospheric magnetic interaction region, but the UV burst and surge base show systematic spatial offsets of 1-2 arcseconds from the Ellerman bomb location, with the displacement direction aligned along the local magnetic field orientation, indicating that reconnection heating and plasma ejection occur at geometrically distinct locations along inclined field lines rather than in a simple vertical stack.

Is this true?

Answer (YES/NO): NO